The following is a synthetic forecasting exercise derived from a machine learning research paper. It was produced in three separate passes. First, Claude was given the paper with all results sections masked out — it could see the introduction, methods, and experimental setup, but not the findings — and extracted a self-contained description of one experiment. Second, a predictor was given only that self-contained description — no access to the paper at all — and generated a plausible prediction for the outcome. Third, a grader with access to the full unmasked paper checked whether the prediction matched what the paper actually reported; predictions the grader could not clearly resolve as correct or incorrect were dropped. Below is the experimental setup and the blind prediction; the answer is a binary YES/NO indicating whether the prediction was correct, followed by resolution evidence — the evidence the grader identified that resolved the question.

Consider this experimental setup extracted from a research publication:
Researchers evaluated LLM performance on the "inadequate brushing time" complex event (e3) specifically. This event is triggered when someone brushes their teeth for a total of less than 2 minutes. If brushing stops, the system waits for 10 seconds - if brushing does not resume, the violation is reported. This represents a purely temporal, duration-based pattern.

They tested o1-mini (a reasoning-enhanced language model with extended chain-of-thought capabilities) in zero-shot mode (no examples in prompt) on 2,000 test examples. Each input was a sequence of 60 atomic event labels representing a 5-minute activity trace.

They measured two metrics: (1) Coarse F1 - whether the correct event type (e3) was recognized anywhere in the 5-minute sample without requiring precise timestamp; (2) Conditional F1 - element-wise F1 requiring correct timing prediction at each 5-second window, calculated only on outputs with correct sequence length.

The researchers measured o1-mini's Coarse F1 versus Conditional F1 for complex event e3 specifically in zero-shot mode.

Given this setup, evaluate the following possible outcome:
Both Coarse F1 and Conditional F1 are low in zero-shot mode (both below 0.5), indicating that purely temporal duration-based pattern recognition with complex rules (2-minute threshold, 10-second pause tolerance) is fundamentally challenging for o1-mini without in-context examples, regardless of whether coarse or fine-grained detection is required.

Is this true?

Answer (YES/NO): NO